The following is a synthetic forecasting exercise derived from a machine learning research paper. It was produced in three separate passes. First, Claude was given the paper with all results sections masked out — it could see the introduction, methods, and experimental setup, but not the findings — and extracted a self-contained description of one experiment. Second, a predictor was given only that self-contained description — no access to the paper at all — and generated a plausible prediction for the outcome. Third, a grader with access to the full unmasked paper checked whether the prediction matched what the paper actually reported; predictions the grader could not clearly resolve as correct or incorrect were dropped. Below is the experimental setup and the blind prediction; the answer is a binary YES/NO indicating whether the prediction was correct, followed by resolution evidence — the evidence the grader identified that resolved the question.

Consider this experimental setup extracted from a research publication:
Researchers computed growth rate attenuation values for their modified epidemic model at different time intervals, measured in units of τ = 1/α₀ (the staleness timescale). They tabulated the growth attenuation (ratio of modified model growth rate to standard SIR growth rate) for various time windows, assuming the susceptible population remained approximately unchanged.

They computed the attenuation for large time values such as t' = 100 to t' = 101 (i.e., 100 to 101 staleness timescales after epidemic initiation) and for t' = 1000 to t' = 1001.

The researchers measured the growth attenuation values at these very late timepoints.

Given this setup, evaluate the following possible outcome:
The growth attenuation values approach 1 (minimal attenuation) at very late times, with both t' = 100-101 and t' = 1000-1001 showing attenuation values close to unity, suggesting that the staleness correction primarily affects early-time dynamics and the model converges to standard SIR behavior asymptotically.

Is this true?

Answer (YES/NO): NO